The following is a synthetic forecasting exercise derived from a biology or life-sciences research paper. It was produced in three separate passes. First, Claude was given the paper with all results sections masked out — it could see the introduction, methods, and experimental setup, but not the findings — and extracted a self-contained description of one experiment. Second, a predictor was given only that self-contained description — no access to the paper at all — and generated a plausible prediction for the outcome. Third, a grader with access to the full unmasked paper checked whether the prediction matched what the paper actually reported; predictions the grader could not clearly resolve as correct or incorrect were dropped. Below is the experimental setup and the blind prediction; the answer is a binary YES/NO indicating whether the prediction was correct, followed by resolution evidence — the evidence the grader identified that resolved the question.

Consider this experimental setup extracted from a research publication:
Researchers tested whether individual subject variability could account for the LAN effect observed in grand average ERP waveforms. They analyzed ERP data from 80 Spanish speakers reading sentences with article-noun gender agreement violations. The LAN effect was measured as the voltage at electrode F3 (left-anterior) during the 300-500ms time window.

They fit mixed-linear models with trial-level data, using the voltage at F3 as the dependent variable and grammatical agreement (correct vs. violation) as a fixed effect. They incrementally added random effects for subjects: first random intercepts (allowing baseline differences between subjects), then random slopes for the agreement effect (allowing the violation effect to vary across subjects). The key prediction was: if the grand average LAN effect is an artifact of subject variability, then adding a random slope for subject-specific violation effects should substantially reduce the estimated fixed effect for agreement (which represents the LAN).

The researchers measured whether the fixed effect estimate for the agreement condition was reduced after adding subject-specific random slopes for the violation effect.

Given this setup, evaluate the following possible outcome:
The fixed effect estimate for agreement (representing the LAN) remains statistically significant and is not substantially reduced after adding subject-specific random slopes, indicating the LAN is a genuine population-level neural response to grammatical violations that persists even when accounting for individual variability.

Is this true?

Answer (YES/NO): YES